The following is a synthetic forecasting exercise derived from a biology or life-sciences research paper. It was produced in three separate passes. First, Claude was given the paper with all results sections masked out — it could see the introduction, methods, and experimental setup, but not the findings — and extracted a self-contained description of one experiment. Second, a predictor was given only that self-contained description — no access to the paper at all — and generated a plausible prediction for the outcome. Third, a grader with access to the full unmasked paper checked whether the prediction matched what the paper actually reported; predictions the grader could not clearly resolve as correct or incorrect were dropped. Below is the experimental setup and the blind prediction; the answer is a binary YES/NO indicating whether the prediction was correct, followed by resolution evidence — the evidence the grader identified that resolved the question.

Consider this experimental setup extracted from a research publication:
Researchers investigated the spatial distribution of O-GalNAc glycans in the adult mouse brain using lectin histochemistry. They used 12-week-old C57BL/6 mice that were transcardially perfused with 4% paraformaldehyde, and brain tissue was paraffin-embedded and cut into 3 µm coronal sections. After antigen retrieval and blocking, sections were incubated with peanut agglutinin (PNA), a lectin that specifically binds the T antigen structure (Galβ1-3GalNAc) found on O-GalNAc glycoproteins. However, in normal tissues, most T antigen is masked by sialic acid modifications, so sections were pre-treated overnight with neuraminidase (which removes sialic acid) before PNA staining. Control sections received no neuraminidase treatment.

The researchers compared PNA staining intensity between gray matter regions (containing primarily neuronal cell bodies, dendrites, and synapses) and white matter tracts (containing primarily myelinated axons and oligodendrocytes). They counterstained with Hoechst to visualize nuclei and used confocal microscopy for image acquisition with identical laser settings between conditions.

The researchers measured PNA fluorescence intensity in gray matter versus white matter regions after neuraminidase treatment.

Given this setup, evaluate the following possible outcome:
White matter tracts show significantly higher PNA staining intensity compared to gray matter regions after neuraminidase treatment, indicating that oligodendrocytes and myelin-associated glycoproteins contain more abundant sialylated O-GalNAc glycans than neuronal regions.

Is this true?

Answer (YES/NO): YES